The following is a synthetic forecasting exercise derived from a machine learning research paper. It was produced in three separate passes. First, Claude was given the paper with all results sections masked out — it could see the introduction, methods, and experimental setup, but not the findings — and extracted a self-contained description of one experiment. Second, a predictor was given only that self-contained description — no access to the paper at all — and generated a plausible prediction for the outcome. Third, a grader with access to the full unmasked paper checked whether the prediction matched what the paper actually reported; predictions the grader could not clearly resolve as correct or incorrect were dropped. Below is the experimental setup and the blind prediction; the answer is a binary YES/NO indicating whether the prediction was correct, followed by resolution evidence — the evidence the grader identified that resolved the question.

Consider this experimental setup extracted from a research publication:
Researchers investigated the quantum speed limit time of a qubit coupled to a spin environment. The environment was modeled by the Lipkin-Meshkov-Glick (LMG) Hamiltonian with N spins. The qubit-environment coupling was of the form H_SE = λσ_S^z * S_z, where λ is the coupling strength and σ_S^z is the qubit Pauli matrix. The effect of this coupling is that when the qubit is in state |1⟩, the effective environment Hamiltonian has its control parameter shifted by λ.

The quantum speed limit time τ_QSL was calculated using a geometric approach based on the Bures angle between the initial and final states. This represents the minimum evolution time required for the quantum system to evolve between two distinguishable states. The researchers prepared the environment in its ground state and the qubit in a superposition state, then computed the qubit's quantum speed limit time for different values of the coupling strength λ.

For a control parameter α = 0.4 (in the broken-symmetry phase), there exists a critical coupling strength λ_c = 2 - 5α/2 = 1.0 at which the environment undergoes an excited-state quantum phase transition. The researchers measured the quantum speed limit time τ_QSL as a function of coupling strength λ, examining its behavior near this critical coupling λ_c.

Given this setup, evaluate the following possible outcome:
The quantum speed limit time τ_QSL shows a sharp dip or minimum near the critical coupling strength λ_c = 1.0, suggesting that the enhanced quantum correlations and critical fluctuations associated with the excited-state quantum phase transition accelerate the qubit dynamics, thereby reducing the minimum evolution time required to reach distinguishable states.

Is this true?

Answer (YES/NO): NO